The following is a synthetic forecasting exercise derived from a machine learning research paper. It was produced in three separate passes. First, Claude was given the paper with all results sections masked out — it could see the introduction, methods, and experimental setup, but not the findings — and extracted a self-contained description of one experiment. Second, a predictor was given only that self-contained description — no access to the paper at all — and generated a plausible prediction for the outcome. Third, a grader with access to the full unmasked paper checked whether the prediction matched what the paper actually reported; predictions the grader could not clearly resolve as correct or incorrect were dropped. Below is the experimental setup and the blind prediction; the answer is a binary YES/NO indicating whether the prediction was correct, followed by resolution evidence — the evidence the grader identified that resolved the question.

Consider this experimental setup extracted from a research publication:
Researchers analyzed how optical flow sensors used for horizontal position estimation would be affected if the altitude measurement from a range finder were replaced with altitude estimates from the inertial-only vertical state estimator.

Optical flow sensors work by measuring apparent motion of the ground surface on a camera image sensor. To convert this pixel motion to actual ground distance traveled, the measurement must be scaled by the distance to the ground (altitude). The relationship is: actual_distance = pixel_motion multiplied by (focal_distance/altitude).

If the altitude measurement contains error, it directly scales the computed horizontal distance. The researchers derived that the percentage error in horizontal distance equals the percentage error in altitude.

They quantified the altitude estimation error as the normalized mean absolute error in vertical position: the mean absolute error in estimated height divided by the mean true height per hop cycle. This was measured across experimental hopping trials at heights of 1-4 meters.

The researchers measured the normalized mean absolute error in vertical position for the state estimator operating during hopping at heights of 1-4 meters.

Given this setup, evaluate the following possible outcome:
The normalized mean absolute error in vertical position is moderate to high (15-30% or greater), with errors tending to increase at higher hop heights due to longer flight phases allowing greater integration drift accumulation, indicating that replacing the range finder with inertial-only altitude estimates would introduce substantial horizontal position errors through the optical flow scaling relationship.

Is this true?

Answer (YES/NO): NO